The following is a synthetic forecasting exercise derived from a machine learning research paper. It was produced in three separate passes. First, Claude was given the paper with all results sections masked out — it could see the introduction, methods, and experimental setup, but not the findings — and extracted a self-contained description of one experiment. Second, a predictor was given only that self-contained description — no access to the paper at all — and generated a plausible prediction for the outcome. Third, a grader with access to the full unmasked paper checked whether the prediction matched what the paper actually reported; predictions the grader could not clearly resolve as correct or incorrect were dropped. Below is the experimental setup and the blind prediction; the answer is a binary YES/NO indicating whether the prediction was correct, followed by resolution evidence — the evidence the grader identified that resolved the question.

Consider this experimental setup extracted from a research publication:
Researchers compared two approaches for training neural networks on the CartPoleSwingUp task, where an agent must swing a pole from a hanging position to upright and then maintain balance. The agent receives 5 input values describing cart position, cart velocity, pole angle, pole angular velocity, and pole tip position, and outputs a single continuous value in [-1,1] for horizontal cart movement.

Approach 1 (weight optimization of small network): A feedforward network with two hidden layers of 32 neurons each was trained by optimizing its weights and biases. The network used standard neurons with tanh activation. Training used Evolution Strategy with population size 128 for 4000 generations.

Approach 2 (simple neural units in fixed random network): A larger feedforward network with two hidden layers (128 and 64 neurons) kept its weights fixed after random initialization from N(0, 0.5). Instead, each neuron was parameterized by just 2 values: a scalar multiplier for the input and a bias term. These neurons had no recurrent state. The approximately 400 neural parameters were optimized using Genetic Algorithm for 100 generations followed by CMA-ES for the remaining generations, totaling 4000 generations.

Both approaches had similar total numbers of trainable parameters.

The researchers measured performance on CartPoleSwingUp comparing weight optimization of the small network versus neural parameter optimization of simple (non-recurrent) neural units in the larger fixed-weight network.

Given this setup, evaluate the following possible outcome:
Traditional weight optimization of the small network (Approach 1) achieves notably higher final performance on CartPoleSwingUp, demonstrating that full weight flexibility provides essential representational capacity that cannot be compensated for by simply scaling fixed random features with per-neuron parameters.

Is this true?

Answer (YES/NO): NO